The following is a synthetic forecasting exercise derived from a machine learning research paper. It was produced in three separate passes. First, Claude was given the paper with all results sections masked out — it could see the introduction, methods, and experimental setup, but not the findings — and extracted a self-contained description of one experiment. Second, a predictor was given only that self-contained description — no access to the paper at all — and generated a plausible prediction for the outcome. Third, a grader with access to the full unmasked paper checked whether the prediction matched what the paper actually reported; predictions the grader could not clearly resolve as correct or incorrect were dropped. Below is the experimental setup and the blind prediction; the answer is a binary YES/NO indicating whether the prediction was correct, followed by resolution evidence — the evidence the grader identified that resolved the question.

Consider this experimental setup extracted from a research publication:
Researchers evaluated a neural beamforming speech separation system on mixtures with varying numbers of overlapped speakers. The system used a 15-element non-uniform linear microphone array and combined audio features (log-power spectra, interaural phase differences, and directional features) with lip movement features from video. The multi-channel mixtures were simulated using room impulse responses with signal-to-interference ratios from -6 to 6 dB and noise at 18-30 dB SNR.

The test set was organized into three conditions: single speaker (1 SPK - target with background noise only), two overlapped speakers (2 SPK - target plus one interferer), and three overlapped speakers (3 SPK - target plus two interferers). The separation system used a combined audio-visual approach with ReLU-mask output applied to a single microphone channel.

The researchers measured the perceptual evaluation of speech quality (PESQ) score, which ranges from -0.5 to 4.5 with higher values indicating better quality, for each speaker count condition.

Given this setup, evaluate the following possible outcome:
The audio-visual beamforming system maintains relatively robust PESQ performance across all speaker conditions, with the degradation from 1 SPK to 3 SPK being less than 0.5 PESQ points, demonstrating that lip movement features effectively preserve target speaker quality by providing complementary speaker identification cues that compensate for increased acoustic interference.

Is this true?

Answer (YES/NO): NO